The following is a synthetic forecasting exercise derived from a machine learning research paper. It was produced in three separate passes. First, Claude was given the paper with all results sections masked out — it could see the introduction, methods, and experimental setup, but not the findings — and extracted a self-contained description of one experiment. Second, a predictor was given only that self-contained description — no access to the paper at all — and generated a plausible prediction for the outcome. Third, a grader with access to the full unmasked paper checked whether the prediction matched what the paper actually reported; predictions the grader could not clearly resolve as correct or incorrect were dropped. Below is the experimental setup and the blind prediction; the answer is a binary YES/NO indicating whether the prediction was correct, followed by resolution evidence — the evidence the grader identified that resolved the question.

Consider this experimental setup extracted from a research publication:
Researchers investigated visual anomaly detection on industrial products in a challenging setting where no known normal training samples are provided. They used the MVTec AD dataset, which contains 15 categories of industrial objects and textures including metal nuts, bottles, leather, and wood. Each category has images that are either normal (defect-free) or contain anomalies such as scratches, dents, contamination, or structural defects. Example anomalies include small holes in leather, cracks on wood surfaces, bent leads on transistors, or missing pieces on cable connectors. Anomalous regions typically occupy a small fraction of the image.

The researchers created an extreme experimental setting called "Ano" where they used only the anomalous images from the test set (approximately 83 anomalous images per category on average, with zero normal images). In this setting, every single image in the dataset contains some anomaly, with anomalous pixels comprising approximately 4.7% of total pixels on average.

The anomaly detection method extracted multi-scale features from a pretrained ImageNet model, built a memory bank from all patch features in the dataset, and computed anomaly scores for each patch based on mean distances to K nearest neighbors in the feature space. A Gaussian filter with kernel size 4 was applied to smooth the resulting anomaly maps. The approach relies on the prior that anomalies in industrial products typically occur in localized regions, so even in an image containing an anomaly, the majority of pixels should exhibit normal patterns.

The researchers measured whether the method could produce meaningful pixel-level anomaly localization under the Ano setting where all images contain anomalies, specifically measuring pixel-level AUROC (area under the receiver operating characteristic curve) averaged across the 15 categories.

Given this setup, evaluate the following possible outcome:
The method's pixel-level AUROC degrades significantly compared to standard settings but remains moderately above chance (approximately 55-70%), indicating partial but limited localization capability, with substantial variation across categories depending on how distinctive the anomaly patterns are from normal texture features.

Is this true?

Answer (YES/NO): NO